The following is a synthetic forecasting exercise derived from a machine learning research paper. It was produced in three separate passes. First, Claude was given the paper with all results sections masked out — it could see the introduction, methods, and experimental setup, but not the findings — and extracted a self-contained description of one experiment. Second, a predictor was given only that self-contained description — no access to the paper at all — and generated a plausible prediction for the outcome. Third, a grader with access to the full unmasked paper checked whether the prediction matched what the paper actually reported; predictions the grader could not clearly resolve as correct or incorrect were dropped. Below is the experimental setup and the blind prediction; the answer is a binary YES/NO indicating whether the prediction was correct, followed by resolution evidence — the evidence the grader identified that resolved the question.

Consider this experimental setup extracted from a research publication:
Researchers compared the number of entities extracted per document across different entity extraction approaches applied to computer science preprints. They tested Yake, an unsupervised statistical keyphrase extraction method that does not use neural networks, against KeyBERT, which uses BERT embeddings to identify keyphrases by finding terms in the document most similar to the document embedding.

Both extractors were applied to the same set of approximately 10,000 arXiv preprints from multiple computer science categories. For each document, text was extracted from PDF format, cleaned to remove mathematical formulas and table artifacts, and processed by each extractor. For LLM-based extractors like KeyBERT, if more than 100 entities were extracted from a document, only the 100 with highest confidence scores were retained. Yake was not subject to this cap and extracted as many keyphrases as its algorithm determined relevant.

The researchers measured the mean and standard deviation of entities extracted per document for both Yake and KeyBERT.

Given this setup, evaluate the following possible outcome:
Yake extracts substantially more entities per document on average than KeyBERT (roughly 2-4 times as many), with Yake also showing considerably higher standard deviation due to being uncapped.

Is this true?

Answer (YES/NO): NO